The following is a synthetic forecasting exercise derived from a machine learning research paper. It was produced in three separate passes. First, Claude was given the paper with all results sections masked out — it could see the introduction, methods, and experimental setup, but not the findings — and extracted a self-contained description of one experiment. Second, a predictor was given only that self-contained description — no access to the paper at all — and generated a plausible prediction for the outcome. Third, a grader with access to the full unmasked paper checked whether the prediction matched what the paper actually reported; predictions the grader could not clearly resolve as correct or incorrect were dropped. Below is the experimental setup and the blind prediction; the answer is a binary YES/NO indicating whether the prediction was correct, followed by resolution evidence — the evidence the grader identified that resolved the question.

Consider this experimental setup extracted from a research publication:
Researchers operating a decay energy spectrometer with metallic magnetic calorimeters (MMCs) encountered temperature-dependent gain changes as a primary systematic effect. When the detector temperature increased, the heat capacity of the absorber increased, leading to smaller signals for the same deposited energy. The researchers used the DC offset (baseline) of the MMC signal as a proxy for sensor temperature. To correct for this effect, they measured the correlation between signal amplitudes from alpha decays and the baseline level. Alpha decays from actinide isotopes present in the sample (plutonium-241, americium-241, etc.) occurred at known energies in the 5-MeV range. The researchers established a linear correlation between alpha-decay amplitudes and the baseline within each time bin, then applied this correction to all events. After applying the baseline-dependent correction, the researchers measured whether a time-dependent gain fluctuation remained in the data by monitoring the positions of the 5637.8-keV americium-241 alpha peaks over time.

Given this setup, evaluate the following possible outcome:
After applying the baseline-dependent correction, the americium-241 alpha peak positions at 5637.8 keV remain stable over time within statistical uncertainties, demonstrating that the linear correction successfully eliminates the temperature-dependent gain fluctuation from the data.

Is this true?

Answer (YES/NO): NO